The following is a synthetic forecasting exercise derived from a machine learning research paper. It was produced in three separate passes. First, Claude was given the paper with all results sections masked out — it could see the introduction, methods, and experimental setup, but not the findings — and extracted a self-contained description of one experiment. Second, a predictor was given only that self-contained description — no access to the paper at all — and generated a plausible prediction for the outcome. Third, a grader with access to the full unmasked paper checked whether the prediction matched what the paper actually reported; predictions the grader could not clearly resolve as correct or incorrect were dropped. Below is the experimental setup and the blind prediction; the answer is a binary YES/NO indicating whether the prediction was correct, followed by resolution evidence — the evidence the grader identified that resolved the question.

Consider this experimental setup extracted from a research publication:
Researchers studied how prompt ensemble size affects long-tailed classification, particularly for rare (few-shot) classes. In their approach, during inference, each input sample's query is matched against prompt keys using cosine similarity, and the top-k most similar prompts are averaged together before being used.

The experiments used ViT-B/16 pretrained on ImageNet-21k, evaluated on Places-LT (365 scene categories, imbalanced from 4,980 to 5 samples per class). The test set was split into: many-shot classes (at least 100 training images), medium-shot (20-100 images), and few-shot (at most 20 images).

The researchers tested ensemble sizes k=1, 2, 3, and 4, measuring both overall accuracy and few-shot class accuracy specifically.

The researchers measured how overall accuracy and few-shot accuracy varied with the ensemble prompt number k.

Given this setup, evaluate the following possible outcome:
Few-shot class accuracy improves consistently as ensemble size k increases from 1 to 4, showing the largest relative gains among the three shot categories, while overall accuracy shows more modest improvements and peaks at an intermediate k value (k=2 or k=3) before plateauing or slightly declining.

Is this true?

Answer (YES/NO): NO